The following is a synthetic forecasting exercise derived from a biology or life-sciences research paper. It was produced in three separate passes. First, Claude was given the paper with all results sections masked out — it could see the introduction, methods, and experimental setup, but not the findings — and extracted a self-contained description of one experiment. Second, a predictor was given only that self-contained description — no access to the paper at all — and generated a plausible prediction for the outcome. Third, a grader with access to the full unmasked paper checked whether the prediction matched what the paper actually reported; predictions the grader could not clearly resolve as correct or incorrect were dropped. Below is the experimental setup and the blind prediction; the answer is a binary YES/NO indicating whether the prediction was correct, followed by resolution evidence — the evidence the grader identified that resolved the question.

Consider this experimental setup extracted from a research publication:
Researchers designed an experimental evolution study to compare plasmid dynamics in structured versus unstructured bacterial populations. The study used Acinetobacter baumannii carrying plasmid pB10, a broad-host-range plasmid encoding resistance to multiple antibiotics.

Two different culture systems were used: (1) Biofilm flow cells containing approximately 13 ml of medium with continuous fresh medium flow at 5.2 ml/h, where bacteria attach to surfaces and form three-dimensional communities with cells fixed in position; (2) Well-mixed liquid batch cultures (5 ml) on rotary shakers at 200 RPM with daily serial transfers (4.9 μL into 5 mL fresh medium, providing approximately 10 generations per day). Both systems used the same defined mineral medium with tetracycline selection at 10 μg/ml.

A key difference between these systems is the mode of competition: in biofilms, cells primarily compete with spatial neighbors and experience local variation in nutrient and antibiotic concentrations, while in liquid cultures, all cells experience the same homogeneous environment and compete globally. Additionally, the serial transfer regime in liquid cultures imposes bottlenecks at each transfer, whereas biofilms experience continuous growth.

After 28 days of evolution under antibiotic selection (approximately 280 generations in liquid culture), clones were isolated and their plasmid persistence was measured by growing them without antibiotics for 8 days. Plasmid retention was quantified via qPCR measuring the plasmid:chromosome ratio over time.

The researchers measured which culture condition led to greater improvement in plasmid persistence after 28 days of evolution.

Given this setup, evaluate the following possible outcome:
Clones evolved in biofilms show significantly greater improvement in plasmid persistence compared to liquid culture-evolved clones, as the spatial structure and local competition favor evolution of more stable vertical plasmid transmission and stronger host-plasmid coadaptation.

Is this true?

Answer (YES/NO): NO